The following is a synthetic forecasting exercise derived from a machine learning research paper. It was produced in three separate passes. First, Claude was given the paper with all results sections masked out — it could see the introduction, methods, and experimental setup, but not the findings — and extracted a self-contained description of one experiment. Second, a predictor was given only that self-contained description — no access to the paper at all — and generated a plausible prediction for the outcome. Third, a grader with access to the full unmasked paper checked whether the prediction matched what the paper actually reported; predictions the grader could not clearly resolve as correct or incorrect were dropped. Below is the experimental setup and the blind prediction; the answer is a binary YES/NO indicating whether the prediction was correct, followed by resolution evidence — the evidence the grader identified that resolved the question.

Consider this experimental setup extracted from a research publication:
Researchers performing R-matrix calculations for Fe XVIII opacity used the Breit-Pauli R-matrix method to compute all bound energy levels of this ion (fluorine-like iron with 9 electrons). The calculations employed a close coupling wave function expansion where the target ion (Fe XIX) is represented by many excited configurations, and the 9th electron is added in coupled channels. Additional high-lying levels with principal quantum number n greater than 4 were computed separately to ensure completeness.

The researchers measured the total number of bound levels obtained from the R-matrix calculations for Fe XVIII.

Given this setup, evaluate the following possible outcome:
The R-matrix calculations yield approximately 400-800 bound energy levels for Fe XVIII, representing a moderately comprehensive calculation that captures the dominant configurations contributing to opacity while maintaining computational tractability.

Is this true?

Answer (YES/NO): NO